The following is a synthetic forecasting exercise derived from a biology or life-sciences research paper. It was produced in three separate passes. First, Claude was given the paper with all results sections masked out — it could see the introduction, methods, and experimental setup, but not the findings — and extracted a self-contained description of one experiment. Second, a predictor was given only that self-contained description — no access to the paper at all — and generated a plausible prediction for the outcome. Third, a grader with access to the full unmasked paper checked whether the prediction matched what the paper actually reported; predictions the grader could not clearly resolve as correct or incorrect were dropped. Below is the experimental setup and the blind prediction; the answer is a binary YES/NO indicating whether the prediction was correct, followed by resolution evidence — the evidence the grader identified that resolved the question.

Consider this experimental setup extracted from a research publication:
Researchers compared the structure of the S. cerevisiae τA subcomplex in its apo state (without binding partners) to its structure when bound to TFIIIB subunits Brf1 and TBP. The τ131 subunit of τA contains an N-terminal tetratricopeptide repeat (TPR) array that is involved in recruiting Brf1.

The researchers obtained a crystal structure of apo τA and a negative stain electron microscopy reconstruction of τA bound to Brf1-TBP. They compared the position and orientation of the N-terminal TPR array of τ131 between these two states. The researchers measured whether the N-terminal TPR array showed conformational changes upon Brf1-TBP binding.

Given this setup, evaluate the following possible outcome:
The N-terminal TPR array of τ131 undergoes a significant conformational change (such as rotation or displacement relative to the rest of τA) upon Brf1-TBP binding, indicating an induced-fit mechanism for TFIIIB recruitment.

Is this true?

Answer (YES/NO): YES